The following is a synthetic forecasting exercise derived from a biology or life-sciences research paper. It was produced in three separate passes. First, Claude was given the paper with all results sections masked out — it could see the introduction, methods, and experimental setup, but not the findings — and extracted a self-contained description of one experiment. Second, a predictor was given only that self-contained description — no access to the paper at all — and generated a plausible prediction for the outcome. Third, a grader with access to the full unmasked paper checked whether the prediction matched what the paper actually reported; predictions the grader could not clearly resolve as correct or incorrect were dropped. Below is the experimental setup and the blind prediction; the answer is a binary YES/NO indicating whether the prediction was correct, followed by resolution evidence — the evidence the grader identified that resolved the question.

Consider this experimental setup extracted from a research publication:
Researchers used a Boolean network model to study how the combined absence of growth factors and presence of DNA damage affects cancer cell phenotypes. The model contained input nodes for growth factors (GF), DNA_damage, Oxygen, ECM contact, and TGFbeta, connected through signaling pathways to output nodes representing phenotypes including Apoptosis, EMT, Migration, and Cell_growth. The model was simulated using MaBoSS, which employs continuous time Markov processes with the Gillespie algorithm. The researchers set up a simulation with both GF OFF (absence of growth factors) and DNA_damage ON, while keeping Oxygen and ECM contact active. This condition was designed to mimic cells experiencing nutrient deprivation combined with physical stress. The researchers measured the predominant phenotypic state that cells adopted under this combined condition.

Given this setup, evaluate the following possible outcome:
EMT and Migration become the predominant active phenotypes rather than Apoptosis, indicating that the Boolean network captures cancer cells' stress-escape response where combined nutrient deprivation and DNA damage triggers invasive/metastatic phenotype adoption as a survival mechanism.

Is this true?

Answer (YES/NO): NO